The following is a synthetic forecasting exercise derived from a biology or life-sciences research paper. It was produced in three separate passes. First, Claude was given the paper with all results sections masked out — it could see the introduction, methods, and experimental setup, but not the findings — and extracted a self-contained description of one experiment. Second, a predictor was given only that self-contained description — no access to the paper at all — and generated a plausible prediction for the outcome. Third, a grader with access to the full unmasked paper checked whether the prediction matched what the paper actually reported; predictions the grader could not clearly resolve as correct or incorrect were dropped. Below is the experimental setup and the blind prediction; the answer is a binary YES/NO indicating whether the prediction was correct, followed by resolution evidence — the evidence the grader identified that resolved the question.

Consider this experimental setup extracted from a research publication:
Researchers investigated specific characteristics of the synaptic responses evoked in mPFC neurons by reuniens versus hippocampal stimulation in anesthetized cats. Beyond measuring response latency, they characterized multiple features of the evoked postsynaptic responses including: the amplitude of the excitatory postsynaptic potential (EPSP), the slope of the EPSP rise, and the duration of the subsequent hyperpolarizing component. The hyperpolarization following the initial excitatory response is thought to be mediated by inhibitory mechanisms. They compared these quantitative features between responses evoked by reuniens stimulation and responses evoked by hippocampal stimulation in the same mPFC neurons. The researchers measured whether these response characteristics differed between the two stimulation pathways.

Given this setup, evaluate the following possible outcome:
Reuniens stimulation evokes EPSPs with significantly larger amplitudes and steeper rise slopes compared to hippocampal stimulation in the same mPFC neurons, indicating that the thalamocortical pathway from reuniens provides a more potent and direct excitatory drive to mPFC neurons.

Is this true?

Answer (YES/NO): NO